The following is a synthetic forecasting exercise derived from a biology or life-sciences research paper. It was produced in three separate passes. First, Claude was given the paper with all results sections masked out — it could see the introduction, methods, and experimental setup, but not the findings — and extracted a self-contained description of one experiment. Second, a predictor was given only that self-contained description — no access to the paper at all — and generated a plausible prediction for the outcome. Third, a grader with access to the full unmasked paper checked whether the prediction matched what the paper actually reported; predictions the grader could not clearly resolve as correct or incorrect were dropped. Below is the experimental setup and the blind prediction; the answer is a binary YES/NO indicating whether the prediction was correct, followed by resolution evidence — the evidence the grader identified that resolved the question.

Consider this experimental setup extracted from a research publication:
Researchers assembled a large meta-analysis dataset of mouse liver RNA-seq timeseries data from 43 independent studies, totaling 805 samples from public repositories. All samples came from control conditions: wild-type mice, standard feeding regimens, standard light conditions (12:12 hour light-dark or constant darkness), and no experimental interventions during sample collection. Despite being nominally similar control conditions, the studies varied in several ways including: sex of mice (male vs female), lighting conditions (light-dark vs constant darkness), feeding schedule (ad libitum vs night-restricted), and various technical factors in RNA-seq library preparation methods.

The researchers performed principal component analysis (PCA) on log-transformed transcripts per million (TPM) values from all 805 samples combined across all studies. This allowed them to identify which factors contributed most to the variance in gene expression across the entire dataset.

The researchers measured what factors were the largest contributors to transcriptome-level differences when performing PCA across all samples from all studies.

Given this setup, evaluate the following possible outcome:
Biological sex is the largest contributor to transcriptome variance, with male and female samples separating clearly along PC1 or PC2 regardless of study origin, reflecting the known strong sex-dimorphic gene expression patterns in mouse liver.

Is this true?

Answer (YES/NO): NO